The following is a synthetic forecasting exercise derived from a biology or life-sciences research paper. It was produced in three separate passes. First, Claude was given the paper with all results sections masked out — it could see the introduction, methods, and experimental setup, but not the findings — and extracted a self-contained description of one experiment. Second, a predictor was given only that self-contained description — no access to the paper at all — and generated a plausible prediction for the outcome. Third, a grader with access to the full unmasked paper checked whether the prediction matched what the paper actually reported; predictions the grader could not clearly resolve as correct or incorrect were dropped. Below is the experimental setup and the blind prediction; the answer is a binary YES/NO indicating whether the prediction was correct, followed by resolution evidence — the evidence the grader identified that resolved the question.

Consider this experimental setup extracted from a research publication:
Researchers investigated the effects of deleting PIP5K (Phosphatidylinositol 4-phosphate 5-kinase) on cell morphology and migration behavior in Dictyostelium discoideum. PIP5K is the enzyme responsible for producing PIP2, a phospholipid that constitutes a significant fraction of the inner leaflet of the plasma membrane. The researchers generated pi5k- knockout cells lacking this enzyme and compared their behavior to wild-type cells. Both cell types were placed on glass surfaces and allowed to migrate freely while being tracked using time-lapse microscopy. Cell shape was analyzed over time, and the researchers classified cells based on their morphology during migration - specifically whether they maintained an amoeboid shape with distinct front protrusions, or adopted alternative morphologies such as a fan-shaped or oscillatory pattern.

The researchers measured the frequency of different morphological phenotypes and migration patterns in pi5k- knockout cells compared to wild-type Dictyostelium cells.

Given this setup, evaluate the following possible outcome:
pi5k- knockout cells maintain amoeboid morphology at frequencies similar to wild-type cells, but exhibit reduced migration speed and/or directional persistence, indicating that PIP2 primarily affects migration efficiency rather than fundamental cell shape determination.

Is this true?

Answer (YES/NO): NO